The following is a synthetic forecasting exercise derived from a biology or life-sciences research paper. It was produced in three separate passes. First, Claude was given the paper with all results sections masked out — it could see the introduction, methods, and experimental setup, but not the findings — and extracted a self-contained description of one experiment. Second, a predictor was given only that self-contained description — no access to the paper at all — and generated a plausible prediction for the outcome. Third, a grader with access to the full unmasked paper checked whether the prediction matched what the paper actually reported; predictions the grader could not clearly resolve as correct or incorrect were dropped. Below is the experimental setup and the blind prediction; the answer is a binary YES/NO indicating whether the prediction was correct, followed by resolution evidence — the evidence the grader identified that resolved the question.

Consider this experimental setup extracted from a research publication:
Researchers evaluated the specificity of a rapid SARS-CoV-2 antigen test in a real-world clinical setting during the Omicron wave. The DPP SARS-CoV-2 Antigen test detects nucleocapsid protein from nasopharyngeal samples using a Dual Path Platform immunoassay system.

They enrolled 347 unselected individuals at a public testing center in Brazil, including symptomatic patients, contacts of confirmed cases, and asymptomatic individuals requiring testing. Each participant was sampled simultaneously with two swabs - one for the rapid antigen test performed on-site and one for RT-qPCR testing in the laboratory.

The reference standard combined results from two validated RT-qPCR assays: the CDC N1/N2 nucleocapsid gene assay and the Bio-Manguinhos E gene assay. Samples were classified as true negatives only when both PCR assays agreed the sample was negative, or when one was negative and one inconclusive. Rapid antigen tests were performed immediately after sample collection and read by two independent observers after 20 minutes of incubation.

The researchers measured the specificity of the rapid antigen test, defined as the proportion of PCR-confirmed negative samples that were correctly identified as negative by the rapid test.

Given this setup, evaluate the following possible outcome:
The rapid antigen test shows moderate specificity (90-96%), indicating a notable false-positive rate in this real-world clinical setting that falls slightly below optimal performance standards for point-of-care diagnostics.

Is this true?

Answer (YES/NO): NO